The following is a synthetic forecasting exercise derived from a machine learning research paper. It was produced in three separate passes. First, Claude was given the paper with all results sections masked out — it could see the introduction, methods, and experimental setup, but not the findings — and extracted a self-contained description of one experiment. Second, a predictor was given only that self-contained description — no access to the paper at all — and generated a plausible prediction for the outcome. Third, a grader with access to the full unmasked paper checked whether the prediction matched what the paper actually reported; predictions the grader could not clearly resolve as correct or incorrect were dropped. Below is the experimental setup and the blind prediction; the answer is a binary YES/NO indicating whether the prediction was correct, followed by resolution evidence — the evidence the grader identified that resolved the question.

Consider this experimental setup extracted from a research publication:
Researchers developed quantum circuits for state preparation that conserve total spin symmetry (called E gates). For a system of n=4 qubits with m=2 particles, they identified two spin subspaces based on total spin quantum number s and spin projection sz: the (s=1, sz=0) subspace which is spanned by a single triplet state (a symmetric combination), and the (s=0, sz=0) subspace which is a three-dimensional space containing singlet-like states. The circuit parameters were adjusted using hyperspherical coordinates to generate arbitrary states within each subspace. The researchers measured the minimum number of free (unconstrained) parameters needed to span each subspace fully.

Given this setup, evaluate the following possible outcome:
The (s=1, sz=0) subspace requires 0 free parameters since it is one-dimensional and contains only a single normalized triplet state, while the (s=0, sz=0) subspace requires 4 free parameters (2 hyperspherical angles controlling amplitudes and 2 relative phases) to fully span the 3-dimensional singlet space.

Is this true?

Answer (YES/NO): NO